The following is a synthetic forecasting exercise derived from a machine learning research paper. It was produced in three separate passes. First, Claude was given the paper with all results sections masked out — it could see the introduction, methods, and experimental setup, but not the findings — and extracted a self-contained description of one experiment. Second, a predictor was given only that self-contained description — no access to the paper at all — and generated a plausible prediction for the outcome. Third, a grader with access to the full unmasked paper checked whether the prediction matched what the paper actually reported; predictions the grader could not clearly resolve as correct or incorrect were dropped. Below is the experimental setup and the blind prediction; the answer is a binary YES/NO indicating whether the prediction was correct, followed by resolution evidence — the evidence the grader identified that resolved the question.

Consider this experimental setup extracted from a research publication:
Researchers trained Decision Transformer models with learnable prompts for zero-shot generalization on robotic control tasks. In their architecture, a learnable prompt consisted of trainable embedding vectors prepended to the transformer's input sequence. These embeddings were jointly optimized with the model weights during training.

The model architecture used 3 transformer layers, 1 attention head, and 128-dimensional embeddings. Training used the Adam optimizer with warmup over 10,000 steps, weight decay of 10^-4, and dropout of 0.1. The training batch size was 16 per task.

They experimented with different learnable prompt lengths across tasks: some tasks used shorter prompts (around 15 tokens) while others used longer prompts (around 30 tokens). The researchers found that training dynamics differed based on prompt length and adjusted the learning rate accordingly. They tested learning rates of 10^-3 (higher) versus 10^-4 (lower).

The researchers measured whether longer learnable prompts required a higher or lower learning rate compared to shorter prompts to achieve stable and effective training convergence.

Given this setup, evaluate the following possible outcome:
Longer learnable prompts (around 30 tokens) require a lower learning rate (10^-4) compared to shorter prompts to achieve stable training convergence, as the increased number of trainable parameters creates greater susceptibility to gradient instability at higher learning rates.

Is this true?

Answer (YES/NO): NO